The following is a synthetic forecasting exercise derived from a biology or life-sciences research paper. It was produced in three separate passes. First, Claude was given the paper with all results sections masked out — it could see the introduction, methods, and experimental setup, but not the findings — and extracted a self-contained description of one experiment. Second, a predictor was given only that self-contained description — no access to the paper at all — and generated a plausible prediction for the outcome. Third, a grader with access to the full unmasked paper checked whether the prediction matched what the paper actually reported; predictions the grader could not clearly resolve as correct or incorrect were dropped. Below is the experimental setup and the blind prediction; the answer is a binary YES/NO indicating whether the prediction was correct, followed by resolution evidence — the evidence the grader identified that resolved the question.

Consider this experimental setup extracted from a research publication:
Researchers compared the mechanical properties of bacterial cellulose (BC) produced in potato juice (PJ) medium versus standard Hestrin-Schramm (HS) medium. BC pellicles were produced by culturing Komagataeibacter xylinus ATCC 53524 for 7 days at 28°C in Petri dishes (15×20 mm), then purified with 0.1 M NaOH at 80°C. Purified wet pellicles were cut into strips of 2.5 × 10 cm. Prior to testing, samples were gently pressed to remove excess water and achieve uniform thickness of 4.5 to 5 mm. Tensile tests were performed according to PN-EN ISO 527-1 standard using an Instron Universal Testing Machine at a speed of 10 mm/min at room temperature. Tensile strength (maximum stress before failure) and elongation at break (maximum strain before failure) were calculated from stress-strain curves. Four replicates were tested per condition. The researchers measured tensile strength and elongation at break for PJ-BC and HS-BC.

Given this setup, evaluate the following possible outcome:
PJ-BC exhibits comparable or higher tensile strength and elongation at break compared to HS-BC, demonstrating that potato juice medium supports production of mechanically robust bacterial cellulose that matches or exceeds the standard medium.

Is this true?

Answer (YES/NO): YES